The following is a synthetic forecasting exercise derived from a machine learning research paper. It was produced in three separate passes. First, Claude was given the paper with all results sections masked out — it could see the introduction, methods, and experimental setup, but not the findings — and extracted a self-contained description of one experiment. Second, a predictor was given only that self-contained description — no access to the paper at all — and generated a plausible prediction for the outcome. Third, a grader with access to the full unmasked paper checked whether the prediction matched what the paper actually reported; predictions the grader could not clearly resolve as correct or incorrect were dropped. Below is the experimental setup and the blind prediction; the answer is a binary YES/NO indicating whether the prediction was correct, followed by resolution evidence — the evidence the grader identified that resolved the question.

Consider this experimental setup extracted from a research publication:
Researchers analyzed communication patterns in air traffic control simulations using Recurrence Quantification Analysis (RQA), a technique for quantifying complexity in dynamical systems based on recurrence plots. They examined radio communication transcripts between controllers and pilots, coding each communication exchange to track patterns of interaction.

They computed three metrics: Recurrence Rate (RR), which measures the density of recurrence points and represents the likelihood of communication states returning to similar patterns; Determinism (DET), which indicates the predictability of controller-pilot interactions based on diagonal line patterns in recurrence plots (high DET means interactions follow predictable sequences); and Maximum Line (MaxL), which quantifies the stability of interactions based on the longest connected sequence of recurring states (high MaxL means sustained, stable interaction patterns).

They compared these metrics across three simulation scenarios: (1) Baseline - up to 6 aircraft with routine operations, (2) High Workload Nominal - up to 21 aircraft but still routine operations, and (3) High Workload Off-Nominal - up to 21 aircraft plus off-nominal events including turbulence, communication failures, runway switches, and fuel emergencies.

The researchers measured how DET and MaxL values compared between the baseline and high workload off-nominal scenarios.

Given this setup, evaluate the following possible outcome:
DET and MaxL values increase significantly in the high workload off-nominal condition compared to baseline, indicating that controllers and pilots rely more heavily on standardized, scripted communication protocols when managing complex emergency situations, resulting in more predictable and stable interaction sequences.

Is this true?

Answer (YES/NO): NO